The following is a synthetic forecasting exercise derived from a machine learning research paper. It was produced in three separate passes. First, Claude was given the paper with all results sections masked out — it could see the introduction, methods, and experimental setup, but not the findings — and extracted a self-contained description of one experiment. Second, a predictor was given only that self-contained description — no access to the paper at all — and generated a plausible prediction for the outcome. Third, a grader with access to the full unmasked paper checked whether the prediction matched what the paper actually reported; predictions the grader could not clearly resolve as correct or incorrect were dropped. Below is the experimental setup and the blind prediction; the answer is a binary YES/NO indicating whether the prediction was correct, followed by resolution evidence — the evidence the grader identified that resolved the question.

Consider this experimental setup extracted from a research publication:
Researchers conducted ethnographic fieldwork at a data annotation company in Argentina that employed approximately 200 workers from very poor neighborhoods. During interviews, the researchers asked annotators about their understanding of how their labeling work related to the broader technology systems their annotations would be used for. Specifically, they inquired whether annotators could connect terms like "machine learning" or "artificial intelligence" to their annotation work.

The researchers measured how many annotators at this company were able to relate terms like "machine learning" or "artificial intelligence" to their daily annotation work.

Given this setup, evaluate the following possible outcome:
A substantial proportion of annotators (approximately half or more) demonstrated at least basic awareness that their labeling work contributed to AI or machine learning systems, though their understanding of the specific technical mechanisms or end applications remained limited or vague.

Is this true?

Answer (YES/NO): NO